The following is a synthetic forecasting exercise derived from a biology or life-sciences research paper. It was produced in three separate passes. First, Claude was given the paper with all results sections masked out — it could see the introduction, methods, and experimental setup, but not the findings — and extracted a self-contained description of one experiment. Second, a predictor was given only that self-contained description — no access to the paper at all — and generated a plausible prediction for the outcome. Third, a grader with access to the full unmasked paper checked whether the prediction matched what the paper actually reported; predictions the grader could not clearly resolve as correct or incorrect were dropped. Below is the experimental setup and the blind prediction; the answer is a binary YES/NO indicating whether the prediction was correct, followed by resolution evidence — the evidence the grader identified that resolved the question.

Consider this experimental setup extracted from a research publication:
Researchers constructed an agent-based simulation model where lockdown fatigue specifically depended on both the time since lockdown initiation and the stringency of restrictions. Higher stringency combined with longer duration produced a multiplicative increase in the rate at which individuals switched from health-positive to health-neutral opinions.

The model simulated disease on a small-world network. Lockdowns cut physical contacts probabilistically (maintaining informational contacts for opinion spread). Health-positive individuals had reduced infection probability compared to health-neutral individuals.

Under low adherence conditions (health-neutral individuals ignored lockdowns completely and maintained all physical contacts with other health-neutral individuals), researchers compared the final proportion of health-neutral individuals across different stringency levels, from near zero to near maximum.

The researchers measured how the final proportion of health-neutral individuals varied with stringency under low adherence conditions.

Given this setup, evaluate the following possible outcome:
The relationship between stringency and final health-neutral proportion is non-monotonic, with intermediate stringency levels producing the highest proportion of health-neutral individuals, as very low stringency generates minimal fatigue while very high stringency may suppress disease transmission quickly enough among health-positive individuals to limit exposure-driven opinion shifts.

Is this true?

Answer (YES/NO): NO